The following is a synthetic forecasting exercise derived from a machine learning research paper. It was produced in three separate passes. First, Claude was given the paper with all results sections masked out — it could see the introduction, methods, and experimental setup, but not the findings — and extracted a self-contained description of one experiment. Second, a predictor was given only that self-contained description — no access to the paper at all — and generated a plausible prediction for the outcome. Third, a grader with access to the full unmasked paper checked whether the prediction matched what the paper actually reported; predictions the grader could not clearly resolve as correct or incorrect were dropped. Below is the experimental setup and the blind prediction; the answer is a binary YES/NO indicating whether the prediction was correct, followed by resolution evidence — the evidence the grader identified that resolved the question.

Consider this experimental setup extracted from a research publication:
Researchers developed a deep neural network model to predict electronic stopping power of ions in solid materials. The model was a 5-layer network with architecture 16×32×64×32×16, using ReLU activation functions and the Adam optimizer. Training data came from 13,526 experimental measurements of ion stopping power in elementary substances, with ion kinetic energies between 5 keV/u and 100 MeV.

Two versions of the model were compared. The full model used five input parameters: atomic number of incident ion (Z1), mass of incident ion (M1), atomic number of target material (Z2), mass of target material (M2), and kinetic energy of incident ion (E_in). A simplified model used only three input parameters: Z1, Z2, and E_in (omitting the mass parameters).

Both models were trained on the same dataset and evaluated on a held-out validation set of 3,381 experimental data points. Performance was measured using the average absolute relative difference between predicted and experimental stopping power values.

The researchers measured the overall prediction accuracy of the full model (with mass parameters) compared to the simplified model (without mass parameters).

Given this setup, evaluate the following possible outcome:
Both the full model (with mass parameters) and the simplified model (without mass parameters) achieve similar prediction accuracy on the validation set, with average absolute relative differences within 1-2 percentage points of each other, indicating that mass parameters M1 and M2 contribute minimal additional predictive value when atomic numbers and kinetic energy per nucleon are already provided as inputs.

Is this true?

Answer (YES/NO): YES